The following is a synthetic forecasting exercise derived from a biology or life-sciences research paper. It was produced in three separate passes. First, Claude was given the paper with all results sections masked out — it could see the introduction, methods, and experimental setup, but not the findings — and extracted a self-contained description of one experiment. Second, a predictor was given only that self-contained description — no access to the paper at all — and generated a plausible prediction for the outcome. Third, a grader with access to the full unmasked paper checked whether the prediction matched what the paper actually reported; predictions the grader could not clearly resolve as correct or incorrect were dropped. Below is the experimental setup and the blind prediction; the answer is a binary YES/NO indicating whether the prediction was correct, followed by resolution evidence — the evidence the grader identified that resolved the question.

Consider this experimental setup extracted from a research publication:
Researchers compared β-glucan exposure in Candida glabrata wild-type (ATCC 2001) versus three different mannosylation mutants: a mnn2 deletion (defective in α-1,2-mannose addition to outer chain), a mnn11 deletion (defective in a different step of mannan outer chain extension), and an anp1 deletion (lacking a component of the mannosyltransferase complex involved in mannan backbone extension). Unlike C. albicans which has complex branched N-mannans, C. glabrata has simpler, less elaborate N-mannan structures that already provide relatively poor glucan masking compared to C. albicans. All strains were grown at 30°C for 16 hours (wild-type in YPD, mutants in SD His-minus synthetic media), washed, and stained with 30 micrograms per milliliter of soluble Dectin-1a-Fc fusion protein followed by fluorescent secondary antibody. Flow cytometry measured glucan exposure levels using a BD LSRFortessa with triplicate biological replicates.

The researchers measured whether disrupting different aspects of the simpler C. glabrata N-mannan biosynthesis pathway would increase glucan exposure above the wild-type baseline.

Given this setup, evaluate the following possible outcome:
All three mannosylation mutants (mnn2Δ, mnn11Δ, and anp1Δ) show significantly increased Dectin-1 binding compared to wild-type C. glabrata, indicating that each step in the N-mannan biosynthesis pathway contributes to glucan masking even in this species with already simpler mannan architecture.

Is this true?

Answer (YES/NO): YES